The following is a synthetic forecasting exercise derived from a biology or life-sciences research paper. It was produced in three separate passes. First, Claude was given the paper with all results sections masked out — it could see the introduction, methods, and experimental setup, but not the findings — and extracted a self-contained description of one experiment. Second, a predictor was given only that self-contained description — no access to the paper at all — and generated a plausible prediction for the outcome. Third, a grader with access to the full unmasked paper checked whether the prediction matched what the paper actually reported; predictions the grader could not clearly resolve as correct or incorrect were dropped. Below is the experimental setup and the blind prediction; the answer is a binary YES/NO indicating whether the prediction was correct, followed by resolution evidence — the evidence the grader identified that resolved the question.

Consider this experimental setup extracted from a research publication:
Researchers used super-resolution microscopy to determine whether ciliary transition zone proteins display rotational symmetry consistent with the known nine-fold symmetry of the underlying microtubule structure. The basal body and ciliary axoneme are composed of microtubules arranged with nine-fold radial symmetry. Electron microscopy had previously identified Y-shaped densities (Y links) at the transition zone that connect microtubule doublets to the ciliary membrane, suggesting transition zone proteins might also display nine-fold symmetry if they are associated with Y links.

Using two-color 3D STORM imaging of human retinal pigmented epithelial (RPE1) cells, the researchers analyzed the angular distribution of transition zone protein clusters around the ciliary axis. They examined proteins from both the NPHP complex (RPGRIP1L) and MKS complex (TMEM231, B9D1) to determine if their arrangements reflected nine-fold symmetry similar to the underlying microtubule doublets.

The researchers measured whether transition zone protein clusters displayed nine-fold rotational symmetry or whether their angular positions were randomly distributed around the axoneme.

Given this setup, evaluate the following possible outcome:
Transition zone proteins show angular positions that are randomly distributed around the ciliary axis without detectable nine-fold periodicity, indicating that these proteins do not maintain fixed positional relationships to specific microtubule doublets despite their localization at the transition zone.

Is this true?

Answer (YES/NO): NO